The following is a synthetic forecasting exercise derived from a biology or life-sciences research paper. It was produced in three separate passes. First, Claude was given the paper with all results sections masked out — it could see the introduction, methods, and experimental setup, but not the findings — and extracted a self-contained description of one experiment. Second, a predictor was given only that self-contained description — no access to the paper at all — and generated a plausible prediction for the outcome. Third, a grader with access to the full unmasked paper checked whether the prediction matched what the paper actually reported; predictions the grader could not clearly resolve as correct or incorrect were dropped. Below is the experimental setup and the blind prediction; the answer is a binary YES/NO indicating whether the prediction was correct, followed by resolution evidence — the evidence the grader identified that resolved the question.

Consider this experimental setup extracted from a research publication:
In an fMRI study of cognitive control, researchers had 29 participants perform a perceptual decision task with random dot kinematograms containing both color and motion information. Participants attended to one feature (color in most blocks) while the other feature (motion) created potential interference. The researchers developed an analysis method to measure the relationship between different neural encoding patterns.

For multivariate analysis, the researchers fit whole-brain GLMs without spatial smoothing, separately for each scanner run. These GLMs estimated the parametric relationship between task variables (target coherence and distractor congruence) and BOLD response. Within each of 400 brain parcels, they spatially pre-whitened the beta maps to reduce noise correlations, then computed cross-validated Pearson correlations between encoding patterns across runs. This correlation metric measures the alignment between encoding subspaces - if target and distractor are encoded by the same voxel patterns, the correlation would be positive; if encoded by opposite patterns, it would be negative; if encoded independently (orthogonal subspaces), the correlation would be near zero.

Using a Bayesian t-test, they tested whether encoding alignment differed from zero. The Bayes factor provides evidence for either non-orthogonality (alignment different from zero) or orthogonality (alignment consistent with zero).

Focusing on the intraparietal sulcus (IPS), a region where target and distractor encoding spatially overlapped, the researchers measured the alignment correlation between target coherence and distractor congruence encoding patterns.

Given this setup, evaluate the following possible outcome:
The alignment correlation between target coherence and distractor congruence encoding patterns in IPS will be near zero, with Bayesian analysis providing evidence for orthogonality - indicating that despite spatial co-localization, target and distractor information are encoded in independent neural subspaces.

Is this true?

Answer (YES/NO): YES